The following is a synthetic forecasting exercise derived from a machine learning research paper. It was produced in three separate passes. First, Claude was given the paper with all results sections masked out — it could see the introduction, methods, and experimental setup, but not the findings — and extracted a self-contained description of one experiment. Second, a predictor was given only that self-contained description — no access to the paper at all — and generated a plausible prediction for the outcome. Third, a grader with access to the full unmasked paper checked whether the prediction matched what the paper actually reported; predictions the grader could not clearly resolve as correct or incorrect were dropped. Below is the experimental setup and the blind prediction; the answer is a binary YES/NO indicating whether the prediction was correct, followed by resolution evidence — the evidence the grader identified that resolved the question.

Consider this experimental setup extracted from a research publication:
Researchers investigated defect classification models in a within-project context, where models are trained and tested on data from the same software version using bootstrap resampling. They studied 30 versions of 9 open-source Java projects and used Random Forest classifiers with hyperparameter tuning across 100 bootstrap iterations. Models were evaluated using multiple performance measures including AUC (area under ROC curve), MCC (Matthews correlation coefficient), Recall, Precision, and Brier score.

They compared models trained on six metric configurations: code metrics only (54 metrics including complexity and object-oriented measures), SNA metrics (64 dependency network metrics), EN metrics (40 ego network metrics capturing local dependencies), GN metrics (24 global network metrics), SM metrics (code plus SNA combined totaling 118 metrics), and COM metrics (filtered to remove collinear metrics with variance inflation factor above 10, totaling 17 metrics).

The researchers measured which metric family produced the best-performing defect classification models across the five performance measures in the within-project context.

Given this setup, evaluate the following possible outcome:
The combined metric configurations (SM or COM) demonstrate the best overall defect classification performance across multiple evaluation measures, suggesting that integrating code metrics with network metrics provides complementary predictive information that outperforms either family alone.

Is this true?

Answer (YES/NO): YES